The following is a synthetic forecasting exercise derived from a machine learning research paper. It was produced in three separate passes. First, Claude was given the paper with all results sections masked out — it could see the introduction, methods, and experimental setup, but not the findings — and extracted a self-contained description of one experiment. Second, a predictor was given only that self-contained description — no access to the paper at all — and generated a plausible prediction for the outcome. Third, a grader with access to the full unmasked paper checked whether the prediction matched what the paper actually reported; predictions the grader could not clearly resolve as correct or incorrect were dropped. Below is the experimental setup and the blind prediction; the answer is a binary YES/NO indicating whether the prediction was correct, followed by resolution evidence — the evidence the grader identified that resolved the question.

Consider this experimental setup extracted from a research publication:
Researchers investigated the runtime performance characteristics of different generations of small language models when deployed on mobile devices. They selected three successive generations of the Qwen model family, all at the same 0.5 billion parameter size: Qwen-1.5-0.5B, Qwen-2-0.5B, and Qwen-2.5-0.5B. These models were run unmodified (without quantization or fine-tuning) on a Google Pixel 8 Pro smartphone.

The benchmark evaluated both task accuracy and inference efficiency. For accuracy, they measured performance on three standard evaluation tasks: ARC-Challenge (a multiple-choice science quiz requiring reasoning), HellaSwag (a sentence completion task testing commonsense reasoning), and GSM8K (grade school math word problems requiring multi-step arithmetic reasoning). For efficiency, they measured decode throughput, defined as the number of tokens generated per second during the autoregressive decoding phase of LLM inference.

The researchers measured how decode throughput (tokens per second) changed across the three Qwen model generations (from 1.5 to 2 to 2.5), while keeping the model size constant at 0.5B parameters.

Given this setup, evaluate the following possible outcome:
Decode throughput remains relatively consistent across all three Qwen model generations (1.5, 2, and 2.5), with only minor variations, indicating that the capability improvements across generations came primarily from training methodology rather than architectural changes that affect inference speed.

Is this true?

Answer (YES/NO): NO